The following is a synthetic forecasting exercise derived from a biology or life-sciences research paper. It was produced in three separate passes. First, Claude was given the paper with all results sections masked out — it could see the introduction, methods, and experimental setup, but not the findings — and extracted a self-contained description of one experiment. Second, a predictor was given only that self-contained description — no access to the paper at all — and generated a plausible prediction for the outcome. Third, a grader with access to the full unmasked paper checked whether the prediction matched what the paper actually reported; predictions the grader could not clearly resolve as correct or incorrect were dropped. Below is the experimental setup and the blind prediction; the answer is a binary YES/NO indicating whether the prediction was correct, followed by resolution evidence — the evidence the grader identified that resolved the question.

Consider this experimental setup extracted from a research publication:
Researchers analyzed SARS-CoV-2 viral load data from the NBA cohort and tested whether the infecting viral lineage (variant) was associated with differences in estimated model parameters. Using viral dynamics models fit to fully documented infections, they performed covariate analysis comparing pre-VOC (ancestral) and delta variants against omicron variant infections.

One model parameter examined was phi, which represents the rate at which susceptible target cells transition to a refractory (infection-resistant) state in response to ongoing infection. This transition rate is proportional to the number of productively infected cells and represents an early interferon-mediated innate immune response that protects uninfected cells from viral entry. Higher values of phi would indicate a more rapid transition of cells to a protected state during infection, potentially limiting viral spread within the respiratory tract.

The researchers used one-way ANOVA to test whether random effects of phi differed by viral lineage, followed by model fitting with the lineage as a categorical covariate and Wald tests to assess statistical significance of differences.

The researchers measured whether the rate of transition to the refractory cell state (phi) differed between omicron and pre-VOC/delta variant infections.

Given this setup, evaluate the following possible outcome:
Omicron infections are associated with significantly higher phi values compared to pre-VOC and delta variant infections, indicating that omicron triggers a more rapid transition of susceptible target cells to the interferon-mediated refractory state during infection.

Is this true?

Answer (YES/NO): YES